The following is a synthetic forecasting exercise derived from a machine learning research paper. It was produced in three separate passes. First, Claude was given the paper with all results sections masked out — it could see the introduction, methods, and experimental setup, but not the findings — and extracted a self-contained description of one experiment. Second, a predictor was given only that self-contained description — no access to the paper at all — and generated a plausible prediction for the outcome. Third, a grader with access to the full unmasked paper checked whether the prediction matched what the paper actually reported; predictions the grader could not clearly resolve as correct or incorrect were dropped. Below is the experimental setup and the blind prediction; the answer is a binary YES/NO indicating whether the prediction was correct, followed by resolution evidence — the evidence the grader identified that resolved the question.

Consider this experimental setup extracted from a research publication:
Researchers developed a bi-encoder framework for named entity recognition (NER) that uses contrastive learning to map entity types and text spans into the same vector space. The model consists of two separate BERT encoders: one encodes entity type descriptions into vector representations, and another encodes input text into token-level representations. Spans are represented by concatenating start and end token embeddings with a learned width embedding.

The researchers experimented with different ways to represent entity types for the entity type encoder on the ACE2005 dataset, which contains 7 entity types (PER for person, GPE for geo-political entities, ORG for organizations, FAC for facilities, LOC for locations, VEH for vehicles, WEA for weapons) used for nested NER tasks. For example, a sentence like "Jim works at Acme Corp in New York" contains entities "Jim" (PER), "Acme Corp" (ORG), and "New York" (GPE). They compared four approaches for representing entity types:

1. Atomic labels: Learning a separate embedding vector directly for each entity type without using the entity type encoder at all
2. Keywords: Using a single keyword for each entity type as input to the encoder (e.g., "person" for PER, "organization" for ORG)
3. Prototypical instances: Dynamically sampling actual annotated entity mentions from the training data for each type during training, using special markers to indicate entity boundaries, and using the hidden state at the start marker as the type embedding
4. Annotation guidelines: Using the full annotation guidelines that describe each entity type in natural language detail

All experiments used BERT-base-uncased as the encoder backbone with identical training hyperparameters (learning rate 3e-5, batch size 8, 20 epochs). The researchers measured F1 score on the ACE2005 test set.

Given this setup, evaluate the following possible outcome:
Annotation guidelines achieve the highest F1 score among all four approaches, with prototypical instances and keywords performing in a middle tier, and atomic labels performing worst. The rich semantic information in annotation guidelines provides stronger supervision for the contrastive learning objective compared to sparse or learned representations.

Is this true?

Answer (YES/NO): NO